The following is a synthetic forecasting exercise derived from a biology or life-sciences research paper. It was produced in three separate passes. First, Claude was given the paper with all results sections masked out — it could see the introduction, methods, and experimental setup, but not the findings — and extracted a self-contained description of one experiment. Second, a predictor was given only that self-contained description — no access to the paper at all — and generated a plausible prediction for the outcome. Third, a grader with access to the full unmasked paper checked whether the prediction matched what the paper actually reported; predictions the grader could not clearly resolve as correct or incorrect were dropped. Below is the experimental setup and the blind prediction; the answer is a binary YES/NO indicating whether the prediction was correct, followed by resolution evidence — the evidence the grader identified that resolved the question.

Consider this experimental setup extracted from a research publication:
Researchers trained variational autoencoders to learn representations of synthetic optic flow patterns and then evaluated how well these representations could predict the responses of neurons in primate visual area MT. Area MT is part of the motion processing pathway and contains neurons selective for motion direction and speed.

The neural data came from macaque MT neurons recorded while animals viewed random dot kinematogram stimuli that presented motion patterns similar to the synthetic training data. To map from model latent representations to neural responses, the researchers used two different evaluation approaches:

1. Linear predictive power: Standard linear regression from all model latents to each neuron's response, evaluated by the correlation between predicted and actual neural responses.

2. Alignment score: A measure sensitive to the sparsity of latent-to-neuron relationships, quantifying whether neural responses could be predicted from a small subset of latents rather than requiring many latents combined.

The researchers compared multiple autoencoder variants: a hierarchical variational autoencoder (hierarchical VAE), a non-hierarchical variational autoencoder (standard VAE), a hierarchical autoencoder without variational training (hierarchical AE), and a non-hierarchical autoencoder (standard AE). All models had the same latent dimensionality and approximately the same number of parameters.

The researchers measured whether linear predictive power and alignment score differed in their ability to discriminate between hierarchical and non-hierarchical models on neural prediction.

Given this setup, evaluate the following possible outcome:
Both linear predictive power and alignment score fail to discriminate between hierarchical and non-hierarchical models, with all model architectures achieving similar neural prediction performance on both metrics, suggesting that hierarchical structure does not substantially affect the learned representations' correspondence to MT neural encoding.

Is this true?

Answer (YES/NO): NO